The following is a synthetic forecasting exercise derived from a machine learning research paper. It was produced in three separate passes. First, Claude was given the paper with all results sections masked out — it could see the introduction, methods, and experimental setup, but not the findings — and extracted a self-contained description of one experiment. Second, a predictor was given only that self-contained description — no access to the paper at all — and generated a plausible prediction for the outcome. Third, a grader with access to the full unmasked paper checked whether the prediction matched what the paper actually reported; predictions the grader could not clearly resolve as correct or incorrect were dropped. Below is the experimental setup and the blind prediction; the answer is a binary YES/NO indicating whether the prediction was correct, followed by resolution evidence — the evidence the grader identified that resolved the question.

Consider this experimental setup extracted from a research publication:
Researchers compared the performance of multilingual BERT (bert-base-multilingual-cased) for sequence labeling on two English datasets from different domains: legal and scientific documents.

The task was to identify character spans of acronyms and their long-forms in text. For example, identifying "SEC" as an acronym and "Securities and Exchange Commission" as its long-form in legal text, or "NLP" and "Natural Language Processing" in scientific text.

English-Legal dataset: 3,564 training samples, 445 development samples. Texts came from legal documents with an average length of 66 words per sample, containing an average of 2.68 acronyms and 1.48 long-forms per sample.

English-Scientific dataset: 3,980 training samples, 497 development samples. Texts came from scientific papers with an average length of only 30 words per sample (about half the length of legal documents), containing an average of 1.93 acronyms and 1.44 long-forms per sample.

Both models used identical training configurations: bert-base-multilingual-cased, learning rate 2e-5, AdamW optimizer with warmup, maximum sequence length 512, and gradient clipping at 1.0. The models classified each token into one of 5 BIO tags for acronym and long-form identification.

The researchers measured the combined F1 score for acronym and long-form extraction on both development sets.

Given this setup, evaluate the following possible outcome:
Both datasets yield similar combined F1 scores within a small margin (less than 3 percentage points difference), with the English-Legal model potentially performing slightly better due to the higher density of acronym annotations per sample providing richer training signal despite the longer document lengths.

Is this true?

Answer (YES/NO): NO